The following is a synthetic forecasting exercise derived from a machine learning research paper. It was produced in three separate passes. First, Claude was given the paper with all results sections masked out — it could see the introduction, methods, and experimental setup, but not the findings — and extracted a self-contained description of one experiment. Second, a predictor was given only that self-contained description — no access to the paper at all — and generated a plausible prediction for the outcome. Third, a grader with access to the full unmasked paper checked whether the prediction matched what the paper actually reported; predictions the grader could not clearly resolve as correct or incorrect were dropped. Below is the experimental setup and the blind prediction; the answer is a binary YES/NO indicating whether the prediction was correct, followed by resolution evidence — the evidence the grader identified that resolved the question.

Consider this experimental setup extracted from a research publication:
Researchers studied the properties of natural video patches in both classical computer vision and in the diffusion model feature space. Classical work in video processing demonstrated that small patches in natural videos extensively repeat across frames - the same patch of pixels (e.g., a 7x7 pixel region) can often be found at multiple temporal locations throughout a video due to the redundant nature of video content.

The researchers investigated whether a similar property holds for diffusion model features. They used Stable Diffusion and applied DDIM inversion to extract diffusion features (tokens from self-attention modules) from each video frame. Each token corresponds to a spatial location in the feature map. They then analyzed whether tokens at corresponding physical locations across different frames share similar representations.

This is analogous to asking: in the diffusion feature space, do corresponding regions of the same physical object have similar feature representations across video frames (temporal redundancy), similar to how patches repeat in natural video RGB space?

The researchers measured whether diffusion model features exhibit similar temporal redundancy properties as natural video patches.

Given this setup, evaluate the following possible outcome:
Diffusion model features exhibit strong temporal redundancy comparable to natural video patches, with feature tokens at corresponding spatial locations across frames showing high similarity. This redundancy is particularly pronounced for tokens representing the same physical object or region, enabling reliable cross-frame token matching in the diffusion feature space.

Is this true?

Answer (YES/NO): YES